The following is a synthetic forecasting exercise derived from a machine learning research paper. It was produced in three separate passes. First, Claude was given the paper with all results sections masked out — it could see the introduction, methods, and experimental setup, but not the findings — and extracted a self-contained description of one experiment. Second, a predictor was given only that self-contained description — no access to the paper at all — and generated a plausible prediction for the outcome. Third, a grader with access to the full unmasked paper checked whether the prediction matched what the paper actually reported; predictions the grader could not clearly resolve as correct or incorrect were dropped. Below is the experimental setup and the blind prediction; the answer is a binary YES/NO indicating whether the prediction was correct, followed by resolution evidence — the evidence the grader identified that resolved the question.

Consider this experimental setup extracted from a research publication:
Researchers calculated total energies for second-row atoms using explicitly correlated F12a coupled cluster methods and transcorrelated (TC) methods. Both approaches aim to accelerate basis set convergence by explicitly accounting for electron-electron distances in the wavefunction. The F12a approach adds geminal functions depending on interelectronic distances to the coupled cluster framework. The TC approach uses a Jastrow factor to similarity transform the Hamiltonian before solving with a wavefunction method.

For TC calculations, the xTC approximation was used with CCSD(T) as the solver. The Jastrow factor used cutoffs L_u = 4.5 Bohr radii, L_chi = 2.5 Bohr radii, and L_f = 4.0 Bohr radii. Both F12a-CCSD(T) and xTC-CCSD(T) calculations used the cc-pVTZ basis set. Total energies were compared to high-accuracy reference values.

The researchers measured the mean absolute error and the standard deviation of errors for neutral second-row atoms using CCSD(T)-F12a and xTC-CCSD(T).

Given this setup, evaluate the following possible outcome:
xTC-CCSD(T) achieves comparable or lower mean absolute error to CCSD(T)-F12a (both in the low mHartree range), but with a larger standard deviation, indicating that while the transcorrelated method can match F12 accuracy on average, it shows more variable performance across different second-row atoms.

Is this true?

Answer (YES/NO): NO